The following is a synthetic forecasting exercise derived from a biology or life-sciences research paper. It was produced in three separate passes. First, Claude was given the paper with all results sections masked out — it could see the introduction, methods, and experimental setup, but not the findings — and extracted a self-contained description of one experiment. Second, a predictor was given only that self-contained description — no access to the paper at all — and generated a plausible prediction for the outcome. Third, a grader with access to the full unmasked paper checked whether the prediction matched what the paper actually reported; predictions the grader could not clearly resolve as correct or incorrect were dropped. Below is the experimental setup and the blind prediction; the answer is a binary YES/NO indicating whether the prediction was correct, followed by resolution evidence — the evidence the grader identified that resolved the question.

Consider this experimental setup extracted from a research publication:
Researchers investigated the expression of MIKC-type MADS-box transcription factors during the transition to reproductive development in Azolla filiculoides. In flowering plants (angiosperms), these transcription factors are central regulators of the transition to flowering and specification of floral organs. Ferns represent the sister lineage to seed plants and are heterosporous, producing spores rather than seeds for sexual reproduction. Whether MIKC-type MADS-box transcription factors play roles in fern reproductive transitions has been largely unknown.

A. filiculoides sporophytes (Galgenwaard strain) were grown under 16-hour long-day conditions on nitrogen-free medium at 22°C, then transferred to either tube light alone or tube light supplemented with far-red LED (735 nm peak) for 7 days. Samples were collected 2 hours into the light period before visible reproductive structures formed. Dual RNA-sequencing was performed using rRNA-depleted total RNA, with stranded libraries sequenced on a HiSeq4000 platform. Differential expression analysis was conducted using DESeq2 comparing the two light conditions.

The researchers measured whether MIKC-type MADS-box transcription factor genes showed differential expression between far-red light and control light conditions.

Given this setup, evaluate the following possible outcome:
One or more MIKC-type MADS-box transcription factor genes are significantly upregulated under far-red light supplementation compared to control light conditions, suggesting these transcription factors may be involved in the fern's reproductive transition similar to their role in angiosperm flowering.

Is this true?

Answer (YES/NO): YES